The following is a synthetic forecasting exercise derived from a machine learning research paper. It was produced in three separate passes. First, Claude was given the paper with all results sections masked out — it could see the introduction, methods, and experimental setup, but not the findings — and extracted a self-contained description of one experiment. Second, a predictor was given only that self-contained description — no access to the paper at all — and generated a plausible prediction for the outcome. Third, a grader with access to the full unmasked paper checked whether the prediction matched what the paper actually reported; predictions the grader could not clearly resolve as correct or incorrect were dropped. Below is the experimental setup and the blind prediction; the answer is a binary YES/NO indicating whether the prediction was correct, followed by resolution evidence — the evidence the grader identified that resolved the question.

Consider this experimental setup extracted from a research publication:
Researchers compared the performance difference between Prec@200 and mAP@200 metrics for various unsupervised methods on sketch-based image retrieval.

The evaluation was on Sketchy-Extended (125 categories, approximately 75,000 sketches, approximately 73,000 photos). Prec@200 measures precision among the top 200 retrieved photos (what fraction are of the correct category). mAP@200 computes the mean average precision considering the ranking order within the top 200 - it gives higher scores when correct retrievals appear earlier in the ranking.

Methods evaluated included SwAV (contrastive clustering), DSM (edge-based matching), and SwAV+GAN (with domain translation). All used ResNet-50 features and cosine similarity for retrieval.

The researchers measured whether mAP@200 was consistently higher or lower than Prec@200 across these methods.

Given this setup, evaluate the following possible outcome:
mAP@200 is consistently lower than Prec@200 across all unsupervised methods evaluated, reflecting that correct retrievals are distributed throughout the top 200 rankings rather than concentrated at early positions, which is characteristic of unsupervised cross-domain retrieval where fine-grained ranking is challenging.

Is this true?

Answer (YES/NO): NO